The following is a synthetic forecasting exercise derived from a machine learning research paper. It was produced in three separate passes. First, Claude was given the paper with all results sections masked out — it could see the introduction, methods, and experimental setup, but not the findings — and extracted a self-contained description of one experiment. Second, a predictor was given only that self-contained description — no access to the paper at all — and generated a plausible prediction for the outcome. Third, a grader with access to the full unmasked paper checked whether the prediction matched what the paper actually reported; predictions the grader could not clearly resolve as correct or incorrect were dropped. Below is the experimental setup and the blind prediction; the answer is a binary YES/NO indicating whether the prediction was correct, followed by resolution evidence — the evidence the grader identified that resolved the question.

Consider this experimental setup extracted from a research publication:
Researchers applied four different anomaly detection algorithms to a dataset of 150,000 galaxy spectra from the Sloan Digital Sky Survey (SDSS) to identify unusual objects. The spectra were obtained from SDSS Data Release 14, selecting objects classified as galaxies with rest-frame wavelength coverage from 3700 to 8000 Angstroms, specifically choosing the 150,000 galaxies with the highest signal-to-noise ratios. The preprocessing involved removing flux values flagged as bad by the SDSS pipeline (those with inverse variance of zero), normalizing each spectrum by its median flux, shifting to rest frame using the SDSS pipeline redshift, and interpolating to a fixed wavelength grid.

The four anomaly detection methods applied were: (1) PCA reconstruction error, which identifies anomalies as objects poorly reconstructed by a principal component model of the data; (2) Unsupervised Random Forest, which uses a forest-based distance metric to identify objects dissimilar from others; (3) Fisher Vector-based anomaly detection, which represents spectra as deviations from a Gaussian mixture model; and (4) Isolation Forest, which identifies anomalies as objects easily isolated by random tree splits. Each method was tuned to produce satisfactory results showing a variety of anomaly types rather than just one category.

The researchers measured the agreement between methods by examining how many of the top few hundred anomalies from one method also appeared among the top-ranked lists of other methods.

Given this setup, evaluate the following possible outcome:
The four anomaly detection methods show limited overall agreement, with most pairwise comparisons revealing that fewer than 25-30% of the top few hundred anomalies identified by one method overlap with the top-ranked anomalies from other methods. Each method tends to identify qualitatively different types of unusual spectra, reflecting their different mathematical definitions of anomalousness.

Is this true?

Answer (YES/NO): NO